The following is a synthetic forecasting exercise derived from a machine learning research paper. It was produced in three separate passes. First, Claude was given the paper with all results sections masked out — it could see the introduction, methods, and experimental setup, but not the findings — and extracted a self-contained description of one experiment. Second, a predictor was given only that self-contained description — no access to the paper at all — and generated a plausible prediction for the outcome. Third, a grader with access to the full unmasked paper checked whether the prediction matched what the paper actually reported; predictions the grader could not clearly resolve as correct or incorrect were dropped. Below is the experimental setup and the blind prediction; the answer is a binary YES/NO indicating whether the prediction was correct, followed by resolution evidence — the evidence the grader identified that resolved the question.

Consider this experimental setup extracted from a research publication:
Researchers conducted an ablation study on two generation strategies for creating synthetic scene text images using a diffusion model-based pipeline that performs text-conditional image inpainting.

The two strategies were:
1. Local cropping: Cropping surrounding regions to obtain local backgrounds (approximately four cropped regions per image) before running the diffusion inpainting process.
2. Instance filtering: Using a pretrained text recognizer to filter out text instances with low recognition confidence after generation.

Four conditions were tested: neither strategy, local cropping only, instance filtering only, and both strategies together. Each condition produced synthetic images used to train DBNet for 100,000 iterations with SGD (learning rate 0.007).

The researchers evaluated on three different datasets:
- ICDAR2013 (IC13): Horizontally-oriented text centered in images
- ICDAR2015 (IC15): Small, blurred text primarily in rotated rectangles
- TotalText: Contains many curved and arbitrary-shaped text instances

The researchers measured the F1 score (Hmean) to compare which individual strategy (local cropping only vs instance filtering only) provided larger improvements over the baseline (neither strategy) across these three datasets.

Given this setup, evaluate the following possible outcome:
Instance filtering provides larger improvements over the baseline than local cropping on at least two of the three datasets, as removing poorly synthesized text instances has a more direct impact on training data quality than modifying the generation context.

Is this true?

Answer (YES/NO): YES